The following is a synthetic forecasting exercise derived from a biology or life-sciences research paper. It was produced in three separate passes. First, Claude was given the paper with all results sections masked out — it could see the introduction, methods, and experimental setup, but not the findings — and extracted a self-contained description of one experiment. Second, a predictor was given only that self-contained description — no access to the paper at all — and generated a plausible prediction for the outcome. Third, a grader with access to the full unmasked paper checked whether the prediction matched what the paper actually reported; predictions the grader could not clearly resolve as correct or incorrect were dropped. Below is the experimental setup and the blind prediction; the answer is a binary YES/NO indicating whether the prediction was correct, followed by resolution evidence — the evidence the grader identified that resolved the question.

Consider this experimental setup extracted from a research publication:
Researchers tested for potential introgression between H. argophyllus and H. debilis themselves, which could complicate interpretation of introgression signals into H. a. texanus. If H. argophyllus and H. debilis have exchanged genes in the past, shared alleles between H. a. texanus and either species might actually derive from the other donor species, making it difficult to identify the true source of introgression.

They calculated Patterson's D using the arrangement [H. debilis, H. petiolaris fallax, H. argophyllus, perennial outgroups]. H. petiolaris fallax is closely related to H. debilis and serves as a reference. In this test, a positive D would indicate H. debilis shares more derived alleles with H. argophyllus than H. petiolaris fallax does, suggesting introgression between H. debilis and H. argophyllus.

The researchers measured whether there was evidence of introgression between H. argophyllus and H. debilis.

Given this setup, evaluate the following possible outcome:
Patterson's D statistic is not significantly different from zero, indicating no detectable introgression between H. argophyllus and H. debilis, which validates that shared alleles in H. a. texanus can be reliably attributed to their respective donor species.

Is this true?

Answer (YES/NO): NO